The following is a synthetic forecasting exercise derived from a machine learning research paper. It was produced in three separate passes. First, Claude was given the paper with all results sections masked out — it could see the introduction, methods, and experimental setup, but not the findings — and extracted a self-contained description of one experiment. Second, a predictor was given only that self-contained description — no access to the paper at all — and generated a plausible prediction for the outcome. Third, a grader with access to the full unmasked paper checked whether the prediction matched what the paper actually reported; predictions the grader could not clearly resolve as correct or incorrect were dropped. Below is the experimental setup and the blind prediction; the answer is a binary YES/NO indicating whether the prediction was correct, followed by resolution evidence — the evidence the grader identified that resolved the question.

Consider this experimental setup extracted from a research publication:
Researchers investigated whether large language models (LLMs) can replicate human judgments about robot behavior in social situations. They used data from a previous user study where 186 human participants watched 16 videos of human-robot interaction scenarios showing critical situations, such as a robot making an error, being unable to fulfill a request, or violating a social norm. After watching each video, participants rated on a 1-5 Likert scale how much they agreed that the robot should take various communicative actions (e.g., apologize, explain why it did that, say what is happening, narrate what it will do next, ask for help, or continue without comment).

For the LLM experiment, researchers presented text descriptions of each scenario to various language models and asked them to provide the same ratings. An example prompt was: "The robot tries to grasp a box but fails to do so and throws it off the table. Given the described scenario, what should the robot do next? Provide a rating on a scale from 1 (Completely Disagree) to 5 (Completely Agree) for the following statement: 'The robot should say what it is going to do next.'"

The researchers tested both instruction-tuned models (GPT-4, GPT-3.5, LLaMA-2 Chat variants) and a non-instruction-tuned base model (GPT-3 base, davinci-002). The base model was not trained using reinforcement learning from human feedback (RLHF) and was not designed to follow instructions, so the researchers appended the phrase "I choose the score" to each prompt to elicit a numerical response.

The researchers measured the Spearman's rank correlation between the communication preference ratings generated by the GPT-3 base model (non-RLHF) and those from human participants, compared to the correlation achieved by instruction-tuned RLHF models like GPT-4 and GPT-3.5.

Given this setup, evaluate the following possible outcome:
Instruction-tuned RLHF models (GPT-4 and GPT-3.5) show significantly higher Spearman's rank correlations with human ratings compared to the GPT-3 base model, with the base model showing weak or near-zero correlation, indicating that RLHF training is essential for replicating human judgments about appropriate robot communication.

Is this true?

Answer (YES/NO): NO